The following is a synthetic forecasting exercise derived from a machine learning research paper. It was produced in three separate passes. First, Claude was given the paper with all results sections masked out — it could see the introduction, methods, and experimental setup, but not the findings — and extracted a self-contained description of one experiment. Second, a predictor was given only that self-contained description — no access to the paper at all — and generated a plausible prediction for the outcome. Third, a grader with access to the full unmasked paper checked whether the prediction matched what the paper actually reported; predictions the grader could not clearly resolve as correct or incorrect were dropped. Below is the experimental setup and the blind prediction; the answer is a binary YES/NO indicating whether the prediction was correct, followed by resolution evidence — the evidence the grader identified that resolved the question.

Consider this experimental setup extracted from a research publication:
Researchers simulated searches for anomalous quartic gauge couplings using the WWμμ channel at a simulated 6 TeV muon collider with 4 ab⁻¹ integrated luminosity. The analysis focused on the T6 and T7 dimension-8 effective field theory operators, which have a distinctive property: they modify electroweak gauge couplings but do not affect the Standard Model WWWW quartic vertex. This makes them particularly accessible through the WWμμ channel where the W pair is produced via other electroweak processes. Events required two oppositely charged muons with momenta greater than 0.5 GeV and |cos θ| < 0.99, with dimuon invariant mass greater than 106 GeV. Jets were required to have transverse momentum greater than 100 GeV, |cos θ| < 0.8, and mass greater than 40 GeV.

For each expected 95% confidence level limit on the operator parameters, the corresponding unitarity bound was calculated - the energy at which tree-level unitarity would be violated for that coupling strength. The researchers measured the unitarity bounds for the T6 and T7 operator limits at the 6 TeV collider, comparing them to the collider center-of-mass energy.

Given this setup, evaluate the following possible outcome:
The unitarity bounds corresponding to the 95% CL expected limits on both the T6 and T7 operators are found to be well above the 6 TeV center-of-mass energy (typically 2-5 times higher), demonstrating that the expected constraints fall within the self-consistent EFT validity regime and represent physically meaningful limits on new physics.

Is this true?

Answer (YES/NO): NO